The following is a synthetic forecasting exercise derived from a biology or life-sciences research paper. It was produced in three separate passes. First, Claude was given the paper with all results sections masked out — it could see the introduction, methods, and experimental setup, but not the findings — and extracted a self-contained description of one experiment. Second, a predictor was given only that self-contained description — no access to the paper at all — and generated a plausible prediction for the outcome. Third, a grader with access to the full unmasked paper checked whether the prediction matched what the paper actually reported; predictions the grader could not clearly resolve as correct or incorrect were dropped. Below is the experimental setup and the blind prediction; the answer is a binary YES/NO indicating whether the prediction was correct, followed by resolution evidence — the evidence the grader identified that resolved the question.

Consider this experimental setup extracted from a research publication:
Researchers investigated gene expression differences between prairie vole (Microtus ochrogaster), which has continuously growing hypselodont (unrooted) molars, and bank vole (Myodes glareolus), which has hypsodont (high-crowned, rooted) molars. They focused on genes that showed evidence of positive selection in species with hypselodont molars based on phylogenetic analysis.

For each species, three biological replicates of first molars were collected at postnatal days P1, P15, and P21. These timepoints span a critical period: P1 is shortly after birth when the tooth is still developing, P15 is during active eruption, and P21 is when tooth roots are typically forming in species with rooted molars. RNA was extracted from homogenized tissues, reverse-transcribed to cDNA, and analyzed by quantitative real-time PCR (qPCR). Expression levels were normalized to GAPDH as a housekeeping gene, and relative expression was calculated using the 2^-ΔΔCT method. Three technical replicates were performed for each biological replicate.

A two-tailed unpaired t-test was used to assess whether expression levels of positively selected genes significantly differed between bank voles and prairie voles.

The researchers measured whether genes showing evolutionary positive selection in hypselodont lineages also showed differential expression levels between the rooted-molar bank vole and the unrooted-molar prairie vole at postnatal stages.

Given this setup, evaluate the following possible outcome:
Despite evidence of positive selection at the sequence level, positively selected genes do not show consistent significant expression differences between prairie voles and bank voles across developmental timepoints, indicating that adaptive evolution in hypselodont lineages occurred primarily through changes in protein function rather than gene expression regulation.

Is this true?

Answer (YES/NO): NO